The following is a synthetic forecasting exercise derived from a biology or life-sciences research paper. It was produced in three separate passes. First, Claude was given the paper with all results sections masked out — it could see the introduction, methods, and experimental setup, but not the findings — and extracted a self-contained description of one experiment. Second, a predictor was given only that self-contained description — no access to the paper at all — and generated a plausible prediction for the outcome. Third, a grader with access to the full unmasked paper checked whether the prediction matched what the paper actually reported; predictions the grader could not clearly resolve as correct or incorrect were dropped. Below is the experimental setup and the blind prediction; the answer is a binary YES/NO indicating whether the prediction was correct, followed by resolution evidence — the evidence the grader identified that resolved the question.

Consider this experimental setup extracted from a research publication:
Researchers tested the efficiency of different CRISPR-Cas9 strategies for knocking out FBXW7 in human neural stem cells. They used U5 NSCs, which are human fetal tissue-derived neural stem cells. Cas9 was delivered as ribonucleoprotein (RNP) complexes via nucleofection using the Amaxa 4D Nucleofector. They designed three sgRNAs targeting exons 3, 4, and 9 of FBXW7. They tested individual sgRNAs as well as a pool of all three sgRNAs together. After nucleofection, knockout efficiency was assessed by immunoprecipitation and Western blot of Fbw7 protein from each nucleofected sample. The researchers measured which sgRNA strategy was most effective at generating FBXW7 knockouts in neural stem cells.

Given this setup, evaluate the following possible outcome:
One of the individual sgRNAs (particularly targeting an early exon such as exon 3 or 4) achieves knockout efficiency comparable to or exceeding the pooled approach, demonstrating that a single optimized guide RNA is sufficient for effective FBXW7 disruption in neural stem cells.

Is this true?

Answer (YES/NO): NO